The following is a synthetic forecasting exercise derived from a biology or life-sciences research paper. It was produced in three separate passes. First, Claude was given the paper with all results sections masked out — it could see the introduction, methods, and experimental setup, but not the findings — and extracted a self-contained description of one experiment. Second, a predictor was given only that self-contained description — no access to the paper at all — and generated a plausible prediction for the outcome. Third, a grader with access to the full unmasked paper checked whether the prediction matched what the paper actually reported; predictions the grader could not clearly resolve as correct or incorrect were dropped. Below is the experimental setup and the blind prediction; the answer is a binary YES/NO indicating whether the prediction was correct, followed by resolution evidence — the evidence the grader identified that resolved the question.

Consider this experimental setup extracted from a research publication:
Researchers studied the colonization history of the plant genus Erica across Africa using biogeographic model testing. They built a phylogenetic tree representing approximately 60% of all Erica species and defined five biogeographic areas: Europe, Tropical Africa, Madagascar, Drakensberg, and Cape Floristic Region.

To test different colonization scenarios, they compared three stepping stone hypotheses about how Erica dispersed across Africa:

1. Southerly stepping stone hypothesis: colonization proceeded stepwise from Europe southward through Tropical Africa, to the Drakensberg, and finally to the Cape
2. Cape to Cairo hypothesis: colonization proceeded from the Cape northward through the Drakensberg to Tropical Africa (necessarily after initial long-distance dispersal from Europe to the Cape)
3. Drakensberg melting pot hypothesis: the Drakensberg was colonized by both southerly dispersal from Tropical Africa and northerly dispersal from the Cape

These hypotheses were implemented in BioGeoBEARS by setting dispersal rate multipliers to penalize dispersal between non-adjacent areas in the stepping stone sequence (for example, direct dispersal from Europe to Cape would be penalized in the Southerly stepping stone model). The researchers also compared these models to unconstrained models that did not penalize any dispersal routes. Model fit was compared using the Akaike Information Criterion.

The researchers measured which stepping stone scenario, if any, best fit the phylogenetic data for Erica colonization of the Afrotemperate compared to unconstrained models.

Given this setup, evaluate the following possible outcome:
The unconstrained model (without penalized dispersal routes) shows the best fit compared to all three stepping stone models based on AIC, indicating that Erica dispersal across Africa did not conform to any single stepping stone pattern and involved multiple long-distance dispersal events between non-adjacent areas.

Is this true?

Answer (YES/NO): NO